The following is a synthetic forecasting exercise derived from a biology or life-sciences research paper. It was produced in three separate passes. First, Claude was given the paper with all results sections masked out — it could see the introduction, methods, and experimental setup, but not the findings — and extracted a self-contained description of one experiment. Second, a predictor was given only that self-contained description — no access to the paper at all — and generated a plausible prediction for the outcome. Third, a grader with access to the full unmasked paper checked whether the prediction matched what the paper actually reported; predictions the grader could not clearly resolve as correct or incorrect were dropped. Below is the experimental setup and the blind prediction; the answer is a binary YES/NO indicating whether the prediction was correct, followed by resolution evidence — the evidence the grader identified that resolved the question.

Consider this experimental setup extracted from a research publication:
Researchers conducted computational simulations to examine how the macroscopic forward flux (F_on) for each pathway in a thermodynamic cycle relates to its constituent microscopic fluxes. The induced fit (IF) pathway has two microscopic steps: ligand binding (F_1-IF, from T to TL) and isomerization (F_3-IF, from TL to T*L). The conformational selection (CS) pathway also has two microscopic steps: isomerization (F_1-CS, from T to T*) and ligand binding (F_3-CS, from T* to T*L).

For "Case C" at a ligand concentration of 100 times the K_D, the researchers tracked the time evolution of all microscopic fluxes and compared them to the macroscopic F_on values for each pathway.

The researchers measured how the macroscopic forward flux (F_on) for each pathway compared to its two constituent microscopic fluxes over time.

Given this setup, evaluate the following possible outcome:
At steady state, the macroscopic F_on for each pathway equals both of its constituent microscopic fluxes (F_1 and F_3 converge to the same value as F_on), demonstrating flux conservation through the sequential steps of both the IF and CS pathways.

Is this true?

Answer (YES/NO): NO